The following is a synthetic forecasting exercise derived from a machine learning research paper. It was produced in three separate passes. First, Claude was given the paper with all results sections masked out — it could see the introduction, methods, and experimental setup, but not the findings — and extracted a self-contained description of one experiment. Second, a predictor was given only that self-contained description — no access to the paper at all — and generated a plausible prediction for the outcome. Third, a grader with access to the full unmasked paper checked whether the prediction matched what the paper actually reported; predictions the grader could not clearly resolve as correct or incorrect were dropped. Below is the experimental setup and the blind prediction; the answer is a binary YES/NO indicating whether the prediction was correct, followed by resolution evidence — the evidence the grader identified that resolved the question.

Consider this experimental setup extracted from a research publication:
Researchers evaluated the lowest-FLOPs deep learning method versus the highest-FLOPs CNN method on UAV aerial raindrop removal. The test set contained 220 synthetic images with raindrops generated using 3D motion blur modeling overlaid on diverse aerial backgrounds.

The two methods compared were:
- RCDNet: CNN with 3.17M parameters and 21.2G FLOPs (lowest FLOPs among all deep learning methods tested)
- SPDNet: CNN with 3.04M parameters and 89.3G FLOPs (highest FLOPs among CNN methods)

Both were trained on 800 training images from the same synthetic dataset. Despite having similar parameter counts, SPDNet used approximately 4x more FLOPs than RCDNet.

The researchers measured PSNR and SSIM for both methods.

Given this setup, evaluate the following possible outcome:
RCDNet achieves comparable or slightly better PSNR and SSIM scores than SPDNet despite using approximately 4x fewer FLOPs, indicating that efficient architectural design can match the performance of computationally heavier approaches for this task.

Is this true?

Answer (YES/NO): YES